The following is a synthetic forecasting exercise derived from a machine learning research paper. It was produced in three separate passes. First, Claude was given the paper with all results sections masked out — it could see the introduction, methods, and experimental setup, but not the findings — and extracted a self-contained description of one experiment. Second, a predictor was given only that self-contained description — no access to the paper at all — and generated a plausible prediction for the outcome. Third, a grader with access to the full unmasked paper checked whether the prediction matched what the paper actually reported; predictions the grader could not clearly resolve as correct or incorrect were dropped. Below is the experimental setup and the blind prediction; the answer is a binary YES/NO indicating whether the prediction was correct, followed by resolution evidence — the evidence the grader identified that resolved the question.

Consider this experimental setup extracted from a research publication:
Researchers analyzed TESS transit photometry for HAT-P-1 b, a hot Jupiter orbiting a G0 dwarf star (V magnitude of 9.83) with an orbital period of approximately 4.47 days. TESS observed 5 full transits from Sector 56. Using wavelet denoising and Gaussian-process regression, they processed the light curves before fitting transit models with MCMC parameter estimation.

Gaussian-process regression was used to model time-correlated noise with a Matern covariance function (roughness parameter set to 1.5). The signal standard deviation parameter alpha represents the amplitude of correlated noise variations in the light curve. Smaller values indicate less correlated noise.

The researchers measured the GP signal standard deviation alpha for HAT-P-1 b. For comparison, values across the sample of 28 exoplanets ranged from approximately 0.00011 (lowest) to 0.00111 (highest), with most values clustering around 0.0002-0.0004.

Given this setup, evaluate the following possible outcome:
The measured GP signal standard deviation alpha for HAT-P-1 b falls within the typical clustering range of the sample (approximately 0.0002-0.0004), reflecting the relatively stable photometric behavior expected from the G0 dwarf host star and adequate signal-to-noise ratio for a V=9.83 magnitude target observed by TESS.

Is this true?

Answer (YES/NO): NO